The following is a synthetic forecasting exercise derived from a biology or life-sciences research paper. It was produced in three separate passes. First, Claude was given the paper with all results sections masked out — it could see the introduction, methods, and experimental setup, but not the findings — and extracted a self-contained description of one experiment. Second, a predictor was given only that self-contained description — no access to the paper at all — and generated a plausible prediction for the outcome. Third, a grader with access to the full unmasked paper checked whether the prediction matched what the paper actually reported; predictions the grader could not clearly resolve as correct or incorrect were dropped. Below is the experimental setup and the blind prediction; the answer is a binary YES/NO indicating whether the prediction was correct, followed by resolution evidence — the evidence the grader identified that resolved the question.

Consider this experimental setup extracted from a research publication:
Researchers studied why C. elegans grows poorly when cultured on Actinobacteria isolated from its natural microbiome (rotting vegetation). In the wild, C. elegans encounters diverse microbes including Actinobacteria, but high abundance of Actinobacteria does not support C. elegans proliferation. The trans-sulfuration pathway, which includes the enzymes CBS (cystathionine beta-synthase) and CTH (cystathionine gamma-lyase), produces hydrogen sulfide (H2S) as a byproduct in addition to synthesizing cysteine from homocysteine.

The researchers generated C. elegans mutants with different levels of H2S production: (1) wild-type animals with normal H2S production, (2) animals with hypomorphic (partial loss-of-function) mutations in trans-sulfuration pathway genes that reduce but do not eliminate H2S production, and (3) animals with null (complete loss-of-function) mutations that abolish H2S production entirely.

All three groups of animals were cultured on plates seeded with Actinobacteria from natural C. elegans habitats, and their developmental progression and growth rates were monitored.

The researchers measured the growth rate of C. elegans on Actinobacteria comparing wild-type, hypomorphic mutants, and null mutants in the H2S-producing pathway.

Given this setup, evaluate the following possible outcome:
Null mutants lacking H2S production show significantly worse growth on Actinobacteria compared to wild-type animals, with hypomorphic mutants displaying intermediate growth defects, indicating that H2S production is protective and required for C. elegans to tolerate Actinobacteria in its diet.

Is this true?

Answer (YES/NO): NO